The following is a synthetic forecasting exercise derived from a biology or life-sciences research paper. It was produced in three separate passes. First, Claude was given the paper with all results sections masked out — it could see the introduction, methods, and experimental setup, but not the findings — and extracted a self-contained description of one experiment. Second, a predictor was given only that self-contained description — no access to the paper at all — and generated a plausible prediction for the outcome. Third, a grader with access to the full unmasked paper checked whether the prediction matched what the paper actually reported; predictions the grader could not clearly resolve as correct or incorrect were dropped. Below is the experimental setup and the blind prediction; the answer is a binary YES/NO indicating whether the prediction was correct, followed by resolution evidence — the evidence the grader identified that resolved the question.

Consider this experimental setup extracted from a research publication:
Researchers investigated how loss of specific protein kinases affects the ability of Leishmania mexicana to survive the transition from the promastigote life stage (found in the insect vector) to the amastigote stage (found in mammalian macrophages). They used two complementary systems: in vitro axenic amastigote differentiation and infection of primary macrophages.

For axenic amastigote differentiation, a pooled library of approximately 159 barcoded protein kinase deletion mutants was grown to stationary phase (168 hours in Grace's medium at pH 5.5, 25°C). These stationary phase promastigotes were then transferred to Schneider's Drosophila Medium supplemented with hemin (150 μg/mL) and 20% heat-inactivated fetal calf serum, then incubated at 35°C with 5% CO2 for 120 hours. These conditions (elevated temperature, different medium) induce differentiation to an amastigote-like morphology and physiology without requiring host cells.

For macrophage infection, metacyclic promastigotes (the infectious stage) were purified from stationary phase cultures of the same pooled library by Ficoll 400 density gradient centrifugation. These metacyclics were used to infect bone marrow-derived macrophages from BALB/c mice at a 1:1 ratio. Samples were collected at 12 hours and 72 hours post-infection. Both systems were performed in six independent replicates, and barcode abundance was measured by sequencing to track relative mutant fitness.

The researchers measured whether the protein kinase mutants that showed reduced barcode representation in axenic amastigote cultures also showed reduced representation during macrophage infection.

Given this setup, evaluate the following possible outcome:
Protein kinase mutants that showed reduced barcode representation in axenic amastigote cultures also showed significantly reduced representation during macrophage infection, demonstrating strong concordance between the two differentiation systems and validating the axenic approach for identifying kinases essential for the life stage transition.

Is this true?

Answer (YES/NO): YES